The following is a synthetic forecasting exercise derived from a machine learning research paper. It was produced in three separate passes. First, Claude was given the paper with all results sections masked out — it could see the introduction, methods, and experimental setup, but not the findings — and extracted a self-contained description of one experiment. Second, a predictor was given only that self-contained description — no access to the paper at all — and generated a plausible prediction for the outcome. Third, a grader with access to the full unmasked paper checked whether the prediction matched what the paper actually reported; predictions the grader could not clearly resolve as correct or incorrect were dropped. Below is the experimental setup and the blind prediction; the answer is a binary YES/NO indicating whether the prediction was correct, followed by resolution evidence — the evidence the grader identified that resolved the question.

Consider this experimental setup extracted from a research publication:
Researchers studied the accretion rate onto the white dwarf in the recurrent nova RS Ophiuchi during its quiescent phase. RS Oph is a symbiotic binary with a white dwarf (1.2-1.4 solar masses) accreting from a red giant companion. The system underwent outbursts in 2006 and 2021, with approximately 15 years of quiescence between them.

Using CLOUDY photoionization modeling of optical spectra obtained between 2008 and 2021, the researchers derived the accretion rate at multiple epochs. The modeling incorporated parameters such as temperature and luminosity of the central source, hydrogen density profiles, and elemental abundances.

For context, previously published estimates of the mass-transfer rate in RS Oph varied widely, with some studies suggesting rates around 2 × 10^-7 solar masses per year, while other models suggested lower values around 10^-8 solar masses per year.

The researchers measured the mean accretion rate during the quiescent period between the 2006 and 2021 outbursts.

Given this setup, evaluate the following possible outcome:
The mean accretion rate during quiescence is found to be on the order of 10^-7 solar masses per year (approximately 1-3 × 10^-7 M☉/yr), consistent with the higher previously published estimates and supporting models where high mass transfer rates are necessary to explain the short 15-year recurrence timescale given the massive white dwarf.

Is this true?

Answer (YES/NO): NO